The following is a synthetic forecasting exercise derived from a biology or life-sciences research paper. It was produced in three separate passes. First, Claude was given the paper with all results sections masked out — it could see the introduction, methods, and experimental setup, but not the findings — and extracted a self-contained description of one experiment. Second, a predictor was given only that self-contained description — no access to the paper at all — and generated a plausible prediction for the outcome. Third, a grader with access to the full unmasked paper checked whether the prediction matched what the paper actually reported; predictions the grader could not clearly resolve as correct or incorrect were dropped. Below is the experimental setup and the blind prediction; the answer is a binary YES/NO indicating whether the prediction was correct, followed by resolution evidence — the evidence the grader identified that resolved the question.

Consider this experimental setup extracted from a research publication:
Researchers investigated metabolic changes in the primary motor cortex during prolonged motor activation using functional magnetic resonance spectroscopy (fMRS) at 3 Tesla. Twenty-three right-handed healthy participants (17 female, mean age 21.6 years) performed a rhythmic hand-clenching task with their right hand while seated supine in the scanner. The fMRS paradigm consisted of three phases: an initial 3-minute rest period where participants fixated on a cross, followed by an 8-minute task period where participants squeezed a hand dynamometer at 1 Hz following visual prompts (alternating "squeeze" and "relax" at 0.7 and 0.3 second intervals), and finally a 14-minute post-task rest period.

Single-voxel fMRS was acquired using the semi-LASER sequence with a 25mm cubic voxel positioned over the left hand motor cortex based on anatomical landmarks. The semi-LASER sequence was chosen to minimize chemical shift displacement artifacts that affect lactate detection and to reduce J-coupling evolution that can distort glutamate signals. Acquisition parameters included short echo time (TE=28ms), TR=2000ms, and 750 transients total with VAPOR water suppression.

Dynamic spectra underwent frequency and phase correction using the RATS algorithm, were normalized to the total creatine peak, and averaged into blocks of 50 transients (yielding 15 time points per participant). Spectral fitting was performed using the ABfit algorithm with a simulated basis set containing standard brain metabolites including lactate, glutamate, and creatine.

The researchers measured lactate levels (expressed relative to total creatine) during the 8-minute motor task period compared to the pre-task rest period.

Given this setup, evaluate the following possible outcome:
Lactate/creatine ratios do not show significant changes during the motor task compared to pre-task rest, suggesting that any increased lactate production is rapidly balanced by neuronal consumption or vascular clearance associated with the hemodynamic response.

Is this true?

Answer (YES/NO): NO